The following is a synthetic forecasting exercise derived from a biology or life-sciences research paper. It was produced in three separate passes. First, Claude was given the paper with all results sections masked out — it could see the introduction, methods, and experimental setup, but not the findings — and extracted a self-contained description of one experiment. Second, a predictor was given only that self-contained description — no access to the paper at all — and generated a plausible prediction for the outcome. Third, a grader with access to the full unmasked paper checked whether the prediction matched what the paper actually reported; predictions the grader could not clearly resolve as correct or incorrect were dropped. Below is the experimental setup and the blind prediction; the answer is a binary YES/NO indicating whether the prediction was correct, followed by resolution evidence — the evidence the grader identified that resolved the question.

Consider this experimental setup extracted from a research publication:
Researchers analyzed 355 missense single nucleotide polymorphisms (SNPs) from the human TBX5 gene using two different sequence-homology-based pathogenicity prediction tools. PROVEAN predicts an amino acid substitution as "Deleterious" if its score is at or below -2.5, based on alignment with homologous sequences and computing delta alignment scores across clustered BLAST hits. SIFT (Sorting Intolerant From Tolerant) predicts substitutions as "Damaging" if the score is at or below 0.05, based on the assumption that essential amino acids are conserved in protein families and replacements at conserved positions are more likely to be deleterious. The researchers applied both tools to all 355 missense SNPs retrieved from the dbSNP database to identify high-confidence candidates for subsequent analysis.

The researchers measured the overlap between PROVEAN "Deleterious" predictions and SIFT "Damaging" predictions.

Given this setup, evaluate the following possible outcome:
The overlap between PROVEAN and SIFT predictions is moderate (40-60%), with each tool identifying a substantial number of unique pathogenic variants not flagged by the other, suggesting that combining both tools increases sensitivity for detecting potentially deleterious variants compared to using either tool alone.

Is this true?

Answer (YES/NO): NO